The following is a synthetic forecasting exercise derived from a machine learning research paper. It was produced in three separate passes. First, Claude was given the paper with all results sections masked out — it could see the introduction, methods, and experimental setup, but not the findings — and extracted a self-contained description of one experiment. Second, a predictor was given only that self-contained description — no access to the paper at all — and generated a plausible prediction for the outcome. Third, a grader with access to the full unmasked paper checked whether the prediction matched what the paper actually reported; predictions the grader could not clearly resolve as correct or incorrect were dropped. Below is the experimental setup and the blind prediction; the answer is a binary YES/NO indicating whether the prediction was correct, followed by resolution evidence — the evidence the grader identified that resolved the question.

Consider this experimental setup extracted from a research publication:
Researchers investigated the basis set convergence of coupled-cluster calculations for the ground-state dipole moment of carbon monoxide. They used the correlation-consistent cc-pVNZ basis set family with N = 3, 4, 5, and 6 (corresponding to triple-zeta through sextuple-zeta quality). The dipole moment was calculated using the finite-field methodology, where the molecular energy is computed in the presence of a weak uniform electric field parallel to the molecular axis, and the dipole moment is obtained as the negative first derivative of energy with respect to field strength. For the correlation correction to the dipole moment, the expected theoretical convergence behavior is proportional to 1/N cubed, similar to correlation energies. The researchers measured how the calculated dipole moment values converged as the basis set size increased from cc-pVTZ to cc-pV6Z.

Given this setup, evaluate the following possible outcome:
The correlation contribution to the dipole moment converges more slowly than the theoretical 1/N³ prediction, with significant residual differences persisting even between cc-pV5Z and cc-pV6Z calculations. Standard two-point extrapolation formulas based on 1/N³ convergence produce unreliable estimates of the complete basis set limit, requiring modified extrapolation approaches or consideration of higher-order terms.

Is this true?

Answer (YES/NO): NO